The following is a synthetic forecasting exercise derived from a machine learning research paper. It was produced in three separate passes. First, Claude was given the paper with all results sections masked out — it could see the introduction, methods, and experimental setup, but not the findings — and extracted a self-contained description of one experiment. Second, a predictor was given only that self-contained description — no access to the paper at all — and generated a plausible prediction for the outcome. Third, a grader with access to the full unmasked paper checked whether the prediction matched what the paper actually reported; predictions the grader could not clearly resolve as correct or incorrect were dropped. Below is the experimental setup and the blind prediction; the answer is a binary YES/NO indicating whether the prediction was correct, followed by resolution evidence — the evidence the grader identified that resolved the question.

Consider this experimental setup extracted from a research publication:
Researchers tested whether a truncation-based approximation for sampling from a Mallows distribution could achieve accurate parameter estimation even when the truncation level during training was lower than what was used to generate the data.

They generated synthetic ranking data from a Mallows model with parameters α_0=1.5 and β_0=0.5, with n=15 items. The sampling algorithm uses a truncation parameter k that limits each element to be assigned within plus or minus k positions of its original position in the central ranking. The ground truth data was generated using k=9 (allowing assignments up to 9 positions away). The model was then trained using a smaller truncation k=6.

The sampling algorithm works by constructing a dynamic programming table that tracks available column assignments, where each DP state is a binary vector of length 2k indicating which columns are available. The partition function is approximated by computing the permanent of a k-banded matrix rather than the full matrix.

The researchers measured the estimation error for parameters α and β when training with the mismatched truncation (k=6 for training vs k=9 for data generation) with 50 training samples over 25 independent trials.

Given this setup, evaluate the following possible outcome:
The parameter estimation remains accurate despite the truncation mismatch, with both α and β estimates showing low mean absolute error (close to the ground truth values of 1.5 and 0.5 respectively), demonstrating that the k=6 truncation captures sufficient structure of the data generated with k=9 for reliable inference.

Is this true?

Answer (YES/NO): YES